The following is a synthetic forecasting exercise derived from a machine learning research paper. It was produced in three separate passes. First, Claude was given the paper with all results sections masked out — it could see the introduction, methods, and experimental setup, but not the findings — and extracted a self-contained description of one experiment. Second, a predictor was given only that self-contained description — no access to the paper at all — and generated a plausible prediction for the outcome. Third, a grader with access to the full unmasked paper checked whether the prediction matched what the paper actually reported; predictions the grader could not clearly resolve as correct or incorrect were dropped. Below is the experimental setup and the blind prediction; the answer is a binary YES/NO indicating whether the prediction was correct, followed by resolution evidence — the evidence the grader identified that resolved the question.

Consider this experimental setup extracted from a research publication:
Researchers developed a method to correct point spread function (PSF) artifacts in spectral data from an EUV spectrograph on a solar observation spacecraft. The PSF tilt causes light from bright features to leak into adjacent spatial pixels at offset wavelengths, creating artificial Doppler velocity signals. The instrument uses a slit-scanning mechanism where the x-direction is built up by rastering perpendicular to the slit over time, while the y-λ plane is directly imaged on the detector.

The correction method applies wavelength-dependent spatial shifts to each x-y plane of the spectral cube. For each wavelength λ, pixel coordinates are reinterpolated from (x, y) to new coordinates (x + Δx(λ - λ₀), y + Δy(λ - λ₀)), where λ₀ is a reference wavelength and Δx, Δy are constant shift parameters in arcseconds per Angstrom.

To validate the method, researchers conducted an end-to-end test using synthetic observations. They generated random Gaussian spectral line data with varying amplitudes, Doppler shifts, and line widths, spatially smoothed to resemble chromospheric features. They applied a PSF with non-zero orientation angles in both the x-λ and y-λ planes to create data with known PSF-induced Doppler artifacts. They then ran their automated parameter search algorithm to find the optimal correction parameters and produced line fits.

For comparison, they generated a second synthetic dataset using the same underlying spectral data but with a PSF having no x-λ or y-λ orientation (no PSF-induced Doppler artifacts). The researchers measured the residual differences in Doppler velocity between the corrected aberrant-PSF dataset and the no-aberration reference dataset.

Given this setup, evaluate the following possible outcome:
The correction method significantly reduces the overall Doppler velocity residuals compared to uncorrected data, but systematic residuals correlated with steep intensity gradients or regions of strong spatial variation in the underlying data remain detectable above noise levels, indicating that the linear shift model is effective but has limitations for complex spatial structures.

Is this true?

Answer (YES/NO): NO